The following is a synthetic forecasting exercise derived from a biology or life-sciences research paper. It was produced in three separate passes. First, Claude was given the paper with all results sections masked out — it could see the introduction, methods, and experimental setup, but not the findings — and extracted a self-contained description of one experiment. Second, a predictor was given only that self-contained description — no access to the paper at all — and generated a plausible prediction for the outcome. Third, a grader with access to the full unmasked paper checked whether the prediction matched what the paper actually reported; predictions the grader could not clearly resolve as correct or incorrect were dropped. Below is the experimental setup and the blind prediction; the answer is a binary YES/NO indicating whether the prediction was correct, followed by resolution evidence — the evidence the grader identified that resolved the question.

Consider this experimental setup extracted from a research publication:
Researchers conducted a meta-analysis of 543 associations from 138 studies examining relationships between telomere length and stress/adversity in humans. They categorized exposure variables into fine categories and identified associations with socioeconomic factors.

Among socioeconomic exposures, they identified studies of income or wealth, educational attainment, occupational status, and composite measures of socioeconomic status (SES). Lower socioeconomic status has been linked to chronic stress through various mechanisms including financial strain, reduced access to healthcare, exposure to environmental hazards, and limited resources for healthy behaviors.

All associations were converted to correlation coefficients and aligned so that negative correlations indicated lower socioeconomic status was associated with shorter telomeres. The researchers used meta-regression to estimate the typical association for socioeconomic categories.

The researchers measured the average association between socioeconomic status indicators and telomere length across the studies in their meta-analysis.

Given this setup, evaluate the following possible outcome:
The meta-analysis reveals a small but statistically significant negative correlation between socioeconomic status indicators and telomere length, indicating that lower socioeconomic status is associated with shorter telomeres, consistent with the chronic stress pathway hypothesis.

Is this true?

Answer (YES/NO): YES